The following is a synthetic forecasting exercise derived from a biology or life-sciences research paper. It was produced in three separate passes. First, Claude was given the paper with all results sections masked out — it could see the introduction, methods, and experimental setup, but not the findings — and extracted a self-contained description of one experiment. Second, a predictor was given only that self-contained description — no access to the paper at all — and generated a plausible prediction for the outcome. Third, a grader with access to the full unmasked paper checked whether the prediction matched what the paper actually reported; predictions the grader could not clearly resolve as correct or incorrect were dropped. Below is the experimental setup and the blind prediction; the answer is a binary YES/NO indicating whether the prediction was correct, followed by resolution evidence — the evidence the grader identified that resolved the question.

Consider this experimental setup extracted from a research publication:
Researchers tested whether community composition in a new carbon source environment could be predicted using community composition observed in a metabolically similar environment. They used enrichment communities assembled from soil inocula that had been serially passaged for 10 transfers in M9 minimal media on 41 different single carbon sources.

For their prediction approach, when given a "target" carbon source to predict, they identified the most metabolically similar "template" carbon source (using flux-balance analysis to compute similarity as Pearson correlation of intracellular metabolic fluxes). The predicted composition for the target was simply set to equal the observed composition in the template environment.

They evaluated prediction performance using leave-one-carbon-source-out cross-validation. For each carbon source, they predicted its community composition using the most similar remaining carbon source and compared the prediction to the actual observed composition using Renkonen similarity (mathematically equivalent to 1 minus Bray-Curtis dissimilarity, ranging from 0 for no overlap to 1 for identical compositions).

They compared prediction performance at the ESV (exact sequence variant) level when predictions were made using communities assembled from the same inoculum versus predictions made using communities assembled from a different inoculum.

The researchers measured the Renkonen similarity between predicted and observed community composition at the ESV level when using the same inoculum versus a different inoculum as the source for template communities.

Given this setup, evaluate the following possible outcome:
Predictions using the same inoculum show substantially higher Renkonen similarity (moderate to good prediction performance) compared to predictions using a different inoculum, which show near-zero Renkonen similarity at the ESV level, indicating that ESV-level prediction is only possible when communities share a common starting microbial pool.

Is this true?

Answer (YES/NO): YES